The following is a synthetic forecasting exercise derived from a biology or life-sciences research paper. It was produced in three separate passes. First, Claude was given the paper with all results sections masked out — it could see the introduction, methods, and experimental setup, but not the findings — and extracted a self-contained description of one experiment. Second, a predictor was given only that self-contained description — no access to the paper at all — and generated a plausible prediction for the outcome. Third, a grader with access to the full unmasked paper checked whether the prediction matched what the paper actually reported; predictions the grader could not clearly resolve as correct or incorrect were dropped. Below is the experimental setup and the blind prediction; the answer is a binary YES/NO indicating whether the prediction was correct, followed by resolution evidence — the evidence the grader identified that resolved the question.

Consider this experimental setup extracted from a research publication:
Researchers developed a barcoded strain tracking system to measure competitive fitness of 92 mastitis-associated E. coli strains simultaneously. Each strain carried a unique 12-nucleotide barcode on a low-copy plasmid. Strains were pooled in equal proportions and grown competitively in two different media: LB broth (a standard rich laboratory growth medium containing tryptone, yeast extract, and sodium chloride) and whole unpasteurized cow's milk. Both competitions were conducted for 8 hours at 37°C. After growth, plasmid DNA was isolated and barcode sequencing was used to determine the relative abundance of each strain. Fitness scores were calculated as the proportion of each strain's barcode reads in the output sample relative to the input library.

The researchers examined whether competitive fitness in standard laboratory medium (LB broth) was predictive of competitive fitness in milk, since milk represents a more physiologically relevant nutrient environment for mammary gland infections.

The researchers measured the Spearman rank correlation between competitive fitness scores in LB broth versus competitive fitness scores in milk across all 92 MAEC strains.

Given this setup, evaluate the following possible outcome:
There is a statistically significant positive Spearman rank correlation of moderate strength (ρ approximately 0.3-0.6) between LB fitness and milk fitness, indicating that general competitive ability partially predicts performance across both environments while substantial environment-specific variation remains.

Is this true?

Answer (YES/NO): NO